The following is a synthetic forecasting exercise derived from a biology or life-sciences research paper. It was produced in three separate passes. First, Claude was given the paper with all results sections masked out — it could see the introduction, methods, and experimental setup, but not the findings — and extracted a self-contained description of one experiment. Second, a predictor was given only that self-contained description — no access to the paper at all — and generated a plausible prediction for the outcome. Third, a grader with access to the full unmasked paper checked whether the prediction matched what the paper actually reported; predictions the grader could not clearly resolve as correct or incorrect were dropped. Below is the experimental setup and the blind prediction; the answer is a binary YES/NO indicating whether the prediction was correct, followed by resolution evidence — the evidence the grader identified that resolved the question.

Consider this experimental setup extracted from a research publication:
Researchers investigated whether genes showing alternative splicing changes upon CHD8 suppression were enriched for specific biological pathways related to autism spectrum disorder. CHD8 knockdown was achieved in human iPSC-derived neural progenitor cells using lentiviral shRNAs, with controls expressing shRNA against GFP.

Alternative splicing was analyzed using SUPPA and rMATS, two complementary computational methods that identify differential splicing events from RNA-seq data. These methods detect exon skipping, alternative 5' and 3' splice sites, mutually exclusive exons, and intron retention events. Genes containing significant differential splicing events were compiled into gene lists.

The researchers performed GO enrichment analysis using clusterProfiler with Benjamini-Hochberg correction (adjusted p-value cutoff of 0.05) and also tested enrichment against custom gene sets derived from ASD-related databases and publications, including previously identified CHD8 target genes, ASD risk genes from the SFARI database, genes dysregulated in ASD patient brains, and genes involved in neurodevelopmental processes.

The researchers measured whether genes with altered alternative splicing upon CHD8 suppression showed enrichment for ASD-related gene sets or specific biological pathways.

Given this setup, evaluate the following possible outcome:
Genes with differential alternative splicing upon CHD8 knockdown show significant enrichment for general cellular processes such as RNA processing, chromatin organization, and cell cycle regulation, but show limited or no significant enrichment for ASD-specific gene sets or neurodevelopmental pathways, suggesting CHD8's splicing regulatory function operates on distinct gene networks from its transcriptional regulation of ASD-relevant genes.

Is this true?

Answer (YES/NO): NO